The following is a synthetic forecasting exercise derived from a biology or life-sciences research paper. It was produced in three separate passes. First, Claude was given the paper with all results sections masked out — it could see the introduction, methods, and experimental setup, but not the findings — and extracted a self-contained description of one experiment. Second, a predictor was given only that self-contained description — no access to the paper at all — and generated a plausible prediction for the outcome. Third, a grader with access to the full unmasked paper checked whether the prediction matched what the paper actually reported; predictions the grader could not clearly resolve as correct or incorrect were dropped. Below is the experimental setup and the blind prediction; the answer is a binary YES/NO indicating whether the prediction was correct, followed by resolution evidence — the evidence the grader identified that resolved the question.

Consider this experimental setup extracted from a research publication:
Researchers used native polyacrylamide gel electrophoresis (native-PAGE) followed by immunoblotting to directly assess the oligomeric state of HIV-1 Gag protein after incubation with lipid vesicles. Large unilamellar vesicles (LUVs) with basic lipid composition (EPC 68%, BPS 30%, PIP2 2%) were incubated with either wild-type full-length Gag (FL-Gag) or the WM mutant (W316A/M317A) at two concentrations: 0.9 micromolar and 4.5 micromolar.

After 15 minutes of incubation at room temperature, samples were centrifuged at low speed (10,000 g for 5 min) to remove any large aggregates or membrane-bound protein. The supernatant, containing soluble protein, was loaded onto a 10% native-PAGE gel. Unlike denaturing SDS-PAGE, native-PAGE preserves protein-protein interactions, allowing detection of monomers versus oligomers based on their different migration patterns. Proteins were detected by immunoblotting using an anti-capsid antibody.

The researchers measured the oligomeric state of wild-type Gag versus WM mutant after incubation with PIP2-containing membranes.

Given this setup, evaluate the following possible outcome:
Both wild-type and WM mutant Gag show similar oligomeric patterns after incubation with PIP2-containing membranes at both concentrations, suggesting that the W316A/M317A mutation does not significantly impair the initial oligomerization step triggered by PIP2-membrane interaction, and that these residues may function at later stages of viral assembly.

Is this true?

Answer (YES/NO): NO